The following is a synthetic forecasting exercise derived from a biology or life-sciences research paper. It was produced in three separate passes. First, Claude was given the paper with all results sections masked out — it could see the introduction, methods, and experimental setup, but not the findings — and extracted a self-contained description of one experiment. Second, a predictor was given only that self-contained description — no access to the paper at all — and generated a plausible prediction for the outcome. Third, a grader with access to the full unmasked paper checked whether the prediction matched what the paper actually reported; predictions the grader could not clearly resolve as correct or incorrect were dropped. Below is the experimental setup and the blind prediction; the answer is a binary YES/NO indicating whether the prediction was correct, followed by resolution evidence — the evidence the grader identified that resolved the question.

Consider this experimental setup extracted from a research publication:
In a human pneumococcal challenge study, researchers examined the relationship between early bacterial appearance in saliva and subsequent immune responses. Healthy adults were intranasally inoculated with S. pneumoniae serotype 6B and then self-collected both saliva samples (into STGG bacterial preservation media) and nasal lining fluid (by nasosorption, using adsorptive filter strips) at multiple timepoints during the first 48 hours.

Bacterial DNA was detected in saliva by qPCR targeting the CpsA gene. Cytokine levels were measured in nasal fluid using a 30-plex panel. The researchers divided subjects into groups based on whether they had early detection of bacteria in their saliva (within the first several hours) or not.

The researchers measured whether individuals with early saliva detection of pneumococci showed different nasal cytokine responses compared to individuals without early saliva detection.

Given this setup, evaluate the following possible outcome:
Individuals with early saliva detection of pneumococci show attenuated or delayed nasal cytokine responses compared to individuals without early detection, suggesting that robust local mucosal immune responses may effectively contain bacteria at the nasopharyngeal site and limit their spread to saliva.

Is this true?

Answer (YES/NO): NO